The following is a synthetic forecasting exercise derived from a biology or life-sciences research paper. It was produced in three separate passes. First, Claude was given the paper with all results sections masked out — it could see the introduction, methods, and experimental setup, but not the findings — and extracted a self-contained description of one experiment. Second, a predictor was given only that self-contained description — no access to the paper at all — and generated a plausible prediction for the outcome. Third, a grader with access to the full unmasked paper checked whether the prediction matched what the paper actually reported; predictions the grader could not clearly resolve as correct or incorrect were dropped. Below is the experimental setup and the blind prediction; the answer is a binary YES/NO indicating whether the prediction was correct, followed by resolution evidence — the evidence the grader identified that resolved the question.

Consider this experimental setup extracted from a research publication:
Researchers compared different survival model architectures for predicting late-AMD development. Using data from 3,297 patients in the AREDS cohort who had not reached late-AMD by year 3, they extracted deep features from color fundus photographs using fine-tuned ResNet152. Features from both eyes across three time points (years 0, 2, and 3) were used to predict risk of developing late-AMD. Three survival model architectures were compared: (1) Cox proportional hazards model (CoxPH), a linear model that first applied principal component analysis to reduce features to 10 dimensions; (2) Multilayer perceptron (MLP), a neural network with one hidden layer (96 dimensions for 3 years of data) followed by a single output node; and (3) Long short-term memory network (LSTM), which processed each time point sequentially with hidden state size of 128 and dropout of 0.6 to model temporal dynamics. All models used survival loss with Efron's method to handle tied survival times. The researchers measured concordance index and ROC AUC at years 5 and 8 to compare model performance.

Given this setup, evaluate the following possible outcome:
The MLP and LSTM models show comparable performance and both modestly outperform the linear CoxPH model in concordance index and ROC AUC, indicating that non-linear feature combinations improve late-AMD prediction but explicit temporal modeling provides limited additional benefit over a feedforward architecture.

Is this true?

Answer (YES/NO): NO